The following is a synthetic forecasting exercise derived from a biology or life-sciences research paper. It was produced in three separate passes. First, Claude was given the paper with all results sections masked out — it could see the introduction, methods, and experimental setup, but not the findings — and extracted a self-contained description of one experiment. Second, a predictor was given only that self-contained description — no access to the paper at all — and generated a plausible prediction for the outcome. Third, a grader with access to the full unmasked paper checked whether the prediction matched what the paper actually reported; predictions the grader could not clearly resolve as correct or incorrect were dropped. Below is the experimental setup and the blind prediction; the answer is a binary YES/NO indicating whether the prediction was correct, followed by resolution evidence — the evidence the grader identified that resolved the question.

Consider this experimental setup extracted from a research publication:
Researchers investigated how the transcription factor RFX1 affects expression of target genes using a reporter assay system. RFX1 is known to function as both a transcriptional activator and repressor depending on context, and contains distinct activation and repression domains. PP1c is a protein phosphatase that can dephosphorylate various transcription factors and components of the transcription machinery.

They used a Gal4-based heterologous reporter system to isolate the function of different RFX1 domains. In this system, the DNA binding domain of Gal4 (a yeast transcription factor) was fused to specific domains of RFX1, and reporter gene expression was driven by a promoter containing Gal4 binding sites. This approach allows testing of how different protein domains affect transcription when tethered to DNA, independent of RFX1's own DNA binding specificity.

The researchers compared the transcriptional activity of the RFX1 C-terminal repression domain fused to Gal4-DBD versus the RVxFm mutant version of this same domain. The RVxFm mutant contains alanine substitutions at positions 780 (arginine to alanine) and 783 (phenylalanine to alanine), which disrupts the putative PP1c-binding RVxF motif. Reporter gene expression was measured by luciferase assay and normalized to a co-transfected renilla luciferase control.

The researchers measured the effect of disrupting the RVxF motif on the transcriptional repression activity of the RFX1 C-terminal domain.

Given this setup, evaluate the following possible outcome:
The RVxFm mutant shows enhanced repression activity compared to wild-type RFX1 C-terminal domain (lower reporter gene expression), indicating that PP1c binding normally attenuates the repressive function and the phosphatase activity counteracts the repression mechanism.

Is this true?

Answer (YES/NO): NO